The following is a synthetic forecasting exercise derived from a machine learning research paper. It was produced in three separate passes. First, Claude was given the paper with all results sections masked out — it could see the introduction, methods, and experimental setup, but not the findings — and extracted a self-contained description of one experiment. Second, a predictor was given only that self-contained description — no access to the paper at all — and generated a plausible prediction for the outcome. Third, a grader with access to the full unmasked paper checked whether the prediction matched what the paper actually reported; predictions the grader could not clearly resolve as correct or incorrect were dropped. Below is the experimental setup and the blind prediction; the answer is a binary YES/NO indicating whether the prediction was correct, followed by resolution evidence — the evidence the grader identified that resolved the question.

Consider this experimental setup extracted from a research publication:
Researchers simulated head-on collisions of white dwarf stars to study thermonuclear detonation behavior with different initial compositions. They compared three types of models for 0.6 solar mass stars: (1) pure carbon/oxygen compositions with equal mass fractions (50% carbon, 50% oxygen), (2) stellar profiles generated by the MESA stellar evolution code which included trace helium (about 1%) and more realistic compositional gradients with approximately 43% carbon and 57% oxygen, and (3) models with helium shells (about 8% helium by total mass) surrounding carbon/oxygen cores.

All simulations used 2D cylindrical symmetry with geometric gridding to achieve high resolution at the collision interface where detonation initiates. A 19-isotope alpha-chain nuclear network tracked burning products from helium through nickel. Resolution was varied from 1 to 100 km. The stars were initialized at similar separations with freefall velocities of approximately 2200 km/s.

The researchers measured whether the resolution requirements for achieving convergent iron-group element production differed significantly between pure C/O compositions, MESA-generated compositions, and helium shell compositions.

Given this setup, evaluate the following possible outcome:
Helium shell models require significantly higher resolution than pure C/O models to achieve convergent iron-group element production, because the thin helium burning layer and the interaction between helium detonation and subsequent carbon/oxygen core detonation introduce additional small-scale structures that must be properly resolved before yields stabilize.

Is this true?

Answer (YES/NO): NO